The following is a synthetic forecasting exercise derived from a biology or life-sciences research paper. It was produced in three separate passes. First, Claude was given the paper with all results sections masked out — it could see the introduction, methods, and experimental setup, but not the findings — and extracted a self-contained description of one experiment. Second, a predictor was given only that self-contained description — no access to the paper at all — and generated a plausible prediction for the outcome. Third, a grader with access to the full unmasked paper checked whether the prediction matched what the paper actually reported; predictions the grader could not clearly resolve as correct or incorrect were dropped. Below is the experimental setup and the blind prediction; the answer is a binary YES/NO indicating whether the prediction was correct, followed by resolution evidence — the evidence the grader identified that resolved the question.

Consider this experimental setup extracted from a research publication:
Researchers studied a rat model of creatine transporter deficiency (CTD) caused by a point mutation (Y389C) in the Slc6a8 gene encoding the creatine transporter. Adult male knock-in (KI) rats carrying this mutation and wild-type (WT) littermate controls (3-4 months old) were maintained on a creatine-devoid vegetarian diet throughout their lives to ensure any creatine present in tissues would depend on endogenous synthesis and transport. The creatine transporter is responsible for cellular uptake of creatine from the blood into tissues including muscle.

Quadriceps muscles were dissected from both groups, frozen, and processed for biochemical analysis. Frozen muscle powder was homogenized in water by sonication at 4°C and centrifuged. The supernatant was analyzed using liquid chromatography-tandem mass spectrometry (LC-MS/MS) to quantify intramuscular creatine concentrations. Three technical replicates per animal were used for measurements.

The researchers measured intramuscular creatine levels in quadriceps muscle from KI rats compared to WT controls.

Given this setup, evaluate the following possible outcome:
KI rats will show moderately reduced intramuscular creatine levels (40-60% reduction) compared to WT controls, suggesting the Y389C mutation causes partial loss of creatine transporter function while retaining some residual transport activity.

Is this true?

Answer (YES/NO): NO